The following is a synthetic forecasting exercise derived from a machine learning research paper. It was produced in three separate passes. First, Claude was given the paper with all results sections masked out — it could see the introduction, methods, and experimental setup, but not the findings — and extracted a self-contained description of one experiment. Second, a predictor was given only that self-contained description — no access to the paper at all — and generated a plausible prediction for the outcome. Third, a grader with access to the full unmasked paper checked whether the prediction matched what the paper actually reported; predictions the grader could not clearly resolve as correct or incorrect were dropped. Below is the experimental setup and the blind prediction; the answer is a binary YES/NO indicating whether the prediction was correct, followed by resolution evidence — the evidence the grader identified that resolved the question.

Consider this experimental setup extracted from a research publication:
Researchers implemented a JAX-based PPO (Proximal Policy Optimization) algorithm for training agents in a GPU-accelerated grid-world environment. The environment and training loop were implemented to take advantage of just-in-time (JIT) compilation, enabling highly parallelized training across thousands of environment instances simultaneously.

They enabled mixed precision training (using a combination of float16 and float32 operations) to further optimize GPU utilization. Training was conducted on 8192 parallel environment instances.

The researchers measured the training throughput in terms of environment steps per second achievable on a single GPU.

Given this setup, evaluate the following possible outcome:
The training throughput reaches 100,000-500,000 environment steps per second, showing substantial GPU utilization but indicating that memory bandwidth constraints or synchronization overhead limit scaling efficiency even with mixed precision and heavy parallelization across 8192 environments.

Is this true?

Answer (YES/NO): NO